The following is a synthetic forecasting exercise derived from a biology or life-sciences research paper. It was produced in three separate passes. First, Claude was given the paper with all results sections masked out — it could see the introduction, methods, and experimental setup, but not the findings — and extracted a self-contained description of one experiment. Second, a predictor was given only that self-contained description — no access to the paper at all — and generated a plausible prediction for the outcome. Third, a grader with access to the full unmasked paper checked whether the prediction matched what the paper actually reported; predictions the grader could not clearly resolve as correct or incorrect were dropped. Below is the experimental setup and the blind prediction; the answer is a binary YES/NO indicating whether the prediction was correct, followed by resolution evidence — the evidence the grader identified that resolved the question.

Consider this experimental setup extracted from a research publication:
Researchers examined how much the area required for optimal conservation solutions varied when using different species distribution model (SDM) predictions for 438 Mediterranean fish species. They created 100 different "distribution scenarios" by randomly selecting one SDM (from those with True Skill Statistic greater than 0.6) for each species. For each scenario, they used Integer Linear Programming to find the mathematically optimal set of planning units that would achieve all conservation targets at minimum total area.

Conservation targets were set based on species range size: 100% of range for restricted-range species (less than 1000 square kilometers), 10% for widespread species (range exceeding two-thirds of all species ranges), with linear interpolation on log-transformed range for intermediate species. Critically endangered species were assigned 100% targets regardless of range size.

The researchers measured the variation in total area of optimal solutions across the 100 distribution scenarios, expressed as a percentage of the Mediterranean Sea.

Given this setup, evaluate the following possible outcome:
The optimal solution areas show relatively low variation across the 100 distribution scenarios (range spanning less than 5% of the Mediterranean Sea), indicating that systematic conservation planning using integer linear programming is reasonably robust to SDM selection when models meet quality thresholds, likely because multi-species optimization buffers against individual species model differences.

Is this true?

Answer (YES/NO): NO